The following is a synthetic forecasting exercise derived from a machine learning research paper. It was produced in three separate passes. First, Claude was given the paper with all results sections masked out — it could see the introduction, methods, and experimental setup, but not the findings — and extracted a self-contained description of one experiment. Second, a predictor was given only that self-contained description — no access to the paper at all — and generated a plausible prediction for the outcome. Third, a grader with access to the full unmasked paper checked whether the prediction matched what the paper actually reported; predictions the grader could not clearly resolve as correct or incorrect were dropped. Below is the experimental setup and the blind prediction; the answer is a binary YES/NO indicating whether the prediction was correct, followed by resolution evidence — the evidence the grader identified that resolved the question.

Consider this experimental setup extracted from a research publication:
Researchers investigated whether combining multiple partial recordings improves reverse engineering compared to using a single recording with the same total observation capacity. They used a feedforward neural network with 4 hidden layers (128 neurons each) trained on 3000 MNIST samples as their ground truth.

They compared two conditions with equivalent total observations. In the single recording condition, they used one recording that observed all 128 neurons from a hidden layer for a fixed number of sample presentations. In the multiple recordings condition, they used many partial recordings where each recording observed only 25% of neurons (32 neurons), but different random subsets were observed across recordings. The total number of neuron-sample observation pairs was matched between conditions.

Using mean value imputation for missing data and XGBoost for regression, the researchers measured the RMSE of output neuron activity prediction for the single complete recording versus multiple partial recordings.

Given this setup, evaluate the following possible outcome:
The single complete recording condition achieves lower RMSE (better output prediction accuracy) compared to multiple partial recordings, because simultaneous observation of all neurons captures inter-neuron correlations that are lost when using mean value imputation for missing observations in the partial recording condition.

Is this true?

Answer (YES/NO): NO